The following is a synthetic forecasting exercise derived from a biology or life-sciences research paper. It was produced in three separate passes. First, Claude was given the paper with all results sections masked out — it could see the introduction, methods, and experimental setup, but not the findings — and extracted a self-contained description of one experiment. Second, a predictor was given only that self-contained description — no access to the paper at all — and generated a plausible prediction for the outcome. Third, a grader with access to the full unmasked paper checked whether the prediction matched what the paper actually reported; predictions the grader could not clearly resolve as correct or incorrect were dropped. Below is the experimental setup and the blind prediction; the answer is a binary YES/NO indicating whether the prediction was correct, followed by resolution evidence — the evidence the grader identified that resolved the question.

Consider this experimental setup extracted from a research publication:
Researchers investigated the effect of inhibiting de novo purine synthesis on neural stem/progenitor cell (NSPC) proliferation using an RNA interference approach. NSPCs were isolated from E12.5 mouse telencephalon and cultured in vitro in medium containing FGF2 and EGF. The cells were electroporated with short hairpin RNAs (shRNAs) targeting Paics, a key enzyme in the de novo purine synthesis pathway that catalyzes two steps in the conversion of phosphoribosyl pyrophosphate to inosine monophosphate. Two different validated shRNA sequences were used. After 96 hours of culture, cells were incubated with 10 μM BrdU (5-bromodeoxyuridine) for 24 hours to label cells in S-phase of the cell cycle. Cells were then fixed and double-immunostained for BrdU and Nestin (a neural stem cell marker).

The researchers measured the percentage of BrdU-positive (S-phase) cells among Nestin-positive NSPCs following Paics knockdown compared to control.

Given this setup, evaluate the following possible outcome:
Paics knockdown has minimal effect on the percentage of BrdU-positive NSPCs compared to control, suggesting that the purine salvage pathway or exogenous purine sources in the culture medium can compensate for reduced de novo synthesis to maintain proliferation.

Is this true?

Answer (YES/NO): NO